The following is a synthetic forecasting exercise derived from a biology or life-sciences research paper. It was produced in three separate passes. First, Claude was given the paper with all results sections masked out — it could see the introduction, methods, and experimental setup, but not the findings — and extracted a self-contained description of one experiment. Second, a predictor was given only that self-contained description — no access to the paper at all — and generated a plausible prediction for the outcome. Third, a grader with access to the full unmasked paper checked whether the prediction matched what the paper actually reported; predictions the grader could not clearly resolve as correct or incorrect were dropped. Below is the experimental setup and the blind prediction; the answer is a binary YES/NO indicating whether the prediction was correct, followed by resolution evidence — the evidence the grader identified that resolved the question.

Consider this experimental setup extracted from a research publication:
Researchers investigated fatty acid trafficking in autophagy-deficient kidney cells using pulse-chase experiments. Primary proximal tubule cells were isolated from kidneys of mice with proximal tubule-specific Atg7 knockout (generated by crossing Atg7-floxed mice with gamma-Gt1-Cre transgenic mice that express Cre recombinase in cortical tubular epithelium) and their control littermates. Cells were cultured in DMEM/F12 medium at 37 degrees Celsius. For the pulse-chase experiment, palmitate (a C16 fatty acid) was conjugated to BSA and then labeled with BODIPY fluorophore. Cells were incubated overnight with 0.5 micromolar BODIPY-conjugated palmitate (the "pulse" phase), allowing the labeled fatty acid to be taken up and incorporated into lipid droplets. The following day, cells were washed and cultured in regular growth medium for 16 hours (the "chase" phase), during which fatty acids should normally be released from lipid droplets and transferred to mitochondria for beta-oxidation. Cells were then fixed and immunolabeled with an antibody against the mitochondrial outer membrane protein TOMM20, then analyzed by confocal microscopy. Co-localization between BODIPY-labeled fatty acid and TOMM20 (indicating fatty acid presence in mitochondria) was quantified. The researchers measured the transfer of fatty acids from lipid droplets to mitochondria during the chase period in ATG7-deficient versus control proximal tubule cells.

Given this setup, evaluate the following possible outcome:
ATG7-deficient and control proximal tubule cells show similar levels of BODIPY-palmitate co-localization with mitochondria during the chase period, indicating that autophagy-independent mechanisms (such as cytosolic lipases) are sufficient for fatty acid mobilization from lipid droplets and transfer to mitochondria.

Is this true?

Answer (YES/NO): NO